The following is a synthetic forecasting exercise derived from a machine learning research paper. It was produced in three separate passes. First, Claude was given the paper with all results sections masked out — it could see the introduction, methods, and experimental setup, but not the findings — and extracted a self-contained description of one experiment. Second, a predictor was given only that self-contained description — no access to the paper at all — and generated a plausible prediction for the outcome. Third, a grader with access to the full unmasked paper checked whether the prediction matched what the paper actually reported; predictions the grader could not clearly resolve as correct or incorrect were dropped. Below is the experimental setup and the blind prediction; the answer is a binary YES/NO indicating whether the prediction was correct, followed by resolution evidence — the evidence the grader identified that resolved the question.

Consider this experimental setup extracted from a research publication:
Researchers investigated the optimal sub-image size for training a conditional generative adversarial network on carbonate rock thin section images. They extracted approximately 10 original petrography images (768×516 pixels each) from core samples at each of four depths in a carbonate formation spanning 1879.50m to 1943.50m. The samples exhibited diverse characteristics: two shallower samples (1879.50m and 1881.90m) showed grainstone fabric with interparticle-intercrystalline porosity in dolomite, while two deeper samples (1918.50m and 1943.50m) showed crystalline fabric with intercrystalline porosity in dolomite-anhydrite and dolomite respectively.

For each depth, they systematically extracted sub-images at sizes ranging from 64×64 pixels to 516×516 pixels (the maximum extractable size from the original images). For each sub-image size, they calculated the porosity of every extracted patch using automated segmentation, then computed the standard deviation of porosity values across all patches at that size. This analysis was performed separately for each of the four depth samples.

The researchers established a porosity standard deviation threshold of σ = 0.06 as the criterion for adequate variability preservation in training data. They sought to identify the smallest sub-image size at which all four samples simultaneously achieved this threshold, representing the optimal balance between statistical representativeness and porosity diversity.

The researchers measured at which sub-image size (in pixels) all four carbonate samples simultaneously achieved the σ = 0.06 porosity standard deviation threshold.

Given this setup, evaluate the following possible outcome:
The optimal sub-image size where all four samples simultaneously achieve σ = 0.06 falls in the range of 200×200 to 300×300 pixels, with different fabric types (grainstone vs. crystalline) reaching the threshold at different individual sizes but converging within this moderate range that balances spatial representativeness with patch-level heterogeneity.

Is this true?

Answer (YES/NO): NO